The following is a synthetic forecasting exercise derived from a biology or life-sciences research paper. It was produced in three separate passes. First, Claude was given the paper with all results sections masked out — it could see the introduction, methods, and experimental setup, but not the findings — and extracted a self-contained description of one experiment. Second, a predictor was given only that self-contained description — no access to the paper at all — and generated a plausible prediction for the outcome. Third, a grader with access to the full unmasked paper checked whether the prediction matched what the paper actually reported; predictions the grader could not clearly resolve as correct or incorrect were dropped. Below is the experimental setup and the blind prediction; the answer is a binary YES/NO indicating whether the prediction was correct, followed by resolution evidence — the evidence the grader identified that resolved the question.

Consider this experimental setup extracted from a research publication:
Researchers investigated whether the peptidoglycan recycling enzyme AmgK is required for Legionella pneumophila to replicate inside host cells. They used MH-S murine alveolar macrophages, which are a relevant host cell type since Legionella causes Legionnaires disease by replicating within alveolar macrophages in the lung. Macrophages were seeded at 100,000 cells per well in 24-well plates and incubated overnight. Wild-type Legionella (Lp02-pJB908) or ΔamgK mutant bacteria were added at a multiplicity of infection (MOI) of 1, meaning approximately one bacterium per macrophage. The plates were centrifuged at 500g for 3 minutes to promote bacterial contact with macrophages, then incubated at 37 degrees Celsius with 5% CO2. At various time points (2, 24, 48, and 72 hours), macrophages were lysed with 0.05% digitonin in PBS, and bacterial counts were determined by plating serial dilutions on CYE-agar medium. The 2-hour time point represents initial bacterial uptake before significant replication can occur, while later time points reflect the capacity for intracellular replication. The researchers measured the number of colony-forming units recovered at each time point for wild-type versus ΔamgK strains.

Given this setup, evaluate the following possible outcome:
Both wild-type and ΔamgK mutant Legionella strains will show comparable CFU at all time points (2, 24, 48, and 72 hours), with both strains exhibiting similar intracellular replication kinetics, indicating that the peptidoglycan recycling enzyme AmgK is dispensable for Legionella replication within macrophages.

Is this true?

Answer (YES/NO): NO